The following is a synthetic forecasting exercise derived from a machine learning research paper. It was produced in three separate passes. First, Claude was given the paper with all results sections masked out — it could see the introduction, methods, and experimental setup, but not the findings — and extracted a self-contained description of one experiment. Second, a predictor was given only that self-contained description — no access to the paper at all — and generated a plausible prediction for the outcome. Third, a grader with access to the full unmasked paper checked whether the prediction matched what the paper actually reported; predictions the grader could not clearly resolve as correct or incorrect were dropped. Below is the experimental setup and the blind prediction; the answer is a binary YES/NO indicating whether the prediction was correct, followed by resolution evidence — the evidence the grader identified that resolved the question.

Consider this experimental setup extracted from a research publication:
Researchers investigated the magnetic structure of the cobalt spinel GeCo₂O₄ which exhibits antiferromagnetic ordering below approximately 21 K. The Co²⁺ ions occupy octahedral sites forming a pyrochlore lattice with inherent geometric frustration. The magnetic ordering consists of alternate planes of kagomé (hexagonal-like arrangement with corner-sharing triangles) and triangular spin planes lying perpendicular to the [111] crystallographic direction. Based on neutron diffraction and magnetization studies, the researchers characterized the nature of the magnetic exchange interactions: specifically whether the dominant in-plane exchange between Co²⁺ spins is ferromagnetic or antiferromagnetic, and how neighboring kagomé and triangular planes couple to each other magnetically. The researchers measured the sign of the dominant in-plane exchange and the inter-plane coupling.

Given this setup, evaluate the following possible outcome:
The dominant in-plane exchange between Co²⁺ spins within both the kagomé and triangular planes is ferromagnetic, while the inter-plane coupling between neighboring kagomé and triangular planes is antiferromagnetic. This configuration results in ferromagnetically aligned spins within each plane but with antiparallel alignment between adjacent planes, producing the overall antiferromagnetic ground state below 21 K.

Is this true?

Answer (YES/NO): NO